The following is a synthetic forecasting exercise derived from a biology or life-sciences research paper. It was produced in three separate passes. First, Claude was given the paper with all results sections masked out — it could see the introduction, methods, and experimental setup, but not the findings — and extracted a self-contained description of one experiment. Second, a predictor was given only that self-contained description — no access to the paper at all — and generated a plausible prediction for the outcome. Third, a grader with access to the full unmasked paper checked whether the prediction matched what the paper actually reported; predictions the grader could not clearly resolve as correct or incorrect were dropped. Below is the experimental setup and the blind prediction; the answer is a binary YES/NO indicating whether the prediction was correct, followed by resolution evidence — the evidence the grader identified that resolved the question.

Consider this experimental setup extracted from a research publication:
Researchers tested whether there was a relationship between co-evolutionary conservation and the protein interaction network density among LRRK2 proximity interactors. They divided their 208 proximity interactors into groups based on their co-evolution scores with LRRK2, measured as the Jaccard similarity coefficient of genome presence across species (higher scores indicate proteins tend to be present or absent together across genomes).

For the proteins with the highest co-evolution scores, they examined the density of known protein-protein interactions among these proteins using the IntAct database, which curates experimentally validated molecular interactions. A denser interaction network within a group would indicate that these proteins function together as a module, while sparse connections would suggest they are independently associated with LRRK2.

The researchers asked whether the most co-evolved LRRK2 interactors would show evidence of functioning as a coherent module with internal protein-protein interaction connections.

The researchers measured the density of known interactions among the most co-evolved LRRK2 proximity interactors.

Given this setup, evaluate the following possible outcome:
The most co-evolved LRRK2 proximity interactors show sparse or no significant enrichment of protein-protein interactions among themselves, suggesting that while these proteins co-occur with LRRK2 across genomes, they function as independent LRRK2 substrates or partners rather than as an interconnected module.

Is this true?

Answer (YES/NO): NO